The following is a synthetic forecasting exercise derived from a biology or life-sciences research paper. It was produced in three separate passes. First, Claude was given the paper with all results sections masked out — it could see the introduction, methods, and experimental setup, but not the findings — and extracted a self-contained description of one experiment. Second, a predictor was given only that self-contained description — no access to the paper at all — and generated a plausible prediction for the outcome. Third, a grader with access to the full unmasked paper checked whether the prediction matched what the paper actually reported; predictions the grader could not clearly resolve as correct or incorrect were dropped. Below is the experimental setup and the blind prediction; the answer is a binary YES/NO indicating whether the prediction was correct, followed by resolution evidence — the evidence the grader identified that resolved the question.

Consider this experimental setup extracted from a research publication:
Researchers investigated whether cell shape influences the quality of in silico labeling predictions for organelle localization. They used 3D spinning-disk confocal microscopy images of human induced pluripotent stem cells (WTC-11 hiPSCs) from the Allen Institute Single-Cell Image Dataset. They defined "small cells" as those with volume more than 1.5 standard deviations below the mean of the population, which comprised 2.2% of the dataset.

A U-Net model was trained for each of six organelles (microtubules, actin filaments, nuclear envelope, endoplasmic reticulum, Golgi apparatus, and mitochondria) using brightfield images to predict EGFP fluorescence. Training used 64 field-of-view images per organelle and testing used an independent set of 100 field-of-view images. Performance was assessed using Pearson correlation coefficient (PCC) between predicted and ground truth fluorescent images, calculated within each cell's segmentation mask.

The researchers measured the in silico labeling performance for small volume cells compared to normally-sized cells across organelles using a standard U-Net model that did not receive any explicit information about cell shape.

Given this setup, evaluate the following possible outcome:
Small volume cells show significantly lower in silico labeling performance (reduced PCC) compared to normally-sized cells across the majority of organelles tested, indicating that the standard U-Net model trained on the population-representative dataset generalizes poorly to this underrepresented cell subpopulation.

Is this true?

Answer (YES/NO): YES